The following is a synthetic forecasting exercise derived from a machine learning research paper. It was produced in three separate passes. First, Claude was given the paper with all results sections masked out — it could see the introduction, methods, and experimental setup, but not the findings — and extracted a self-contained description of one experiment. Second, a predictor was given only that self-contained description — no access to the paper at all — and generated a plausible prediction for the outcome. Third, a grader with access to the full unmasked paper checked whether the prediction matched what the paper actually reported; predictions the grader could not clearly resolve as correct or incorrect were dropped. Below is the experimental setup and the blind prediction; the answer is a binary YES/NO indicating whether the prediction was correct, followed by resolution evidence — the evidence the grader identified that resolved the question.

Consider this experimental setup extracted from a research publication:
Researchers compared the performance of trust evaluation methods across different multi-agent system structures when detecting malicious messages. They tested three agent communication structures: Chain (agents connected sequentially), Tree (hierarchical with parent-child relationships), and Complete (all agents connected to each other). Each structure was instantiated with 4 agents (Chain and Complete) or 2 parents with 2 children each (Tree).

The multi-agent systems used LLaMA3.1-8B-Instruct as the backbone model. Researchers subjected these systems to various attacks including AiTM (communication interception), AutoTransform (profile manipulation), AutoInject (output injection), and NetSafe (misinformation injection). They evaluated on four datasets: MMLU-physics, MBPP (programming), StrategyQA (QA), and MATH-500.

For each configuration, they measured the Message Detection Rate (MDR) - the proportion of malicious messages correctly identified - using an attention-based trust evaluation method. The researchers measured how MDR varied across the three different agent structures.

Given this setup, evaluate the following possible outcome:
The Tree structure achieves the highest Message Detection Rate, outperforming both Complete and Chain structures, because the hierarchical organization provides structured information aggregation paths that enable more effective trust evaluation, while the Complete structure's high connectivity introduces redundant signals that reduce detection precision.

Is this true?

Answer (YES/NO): NO